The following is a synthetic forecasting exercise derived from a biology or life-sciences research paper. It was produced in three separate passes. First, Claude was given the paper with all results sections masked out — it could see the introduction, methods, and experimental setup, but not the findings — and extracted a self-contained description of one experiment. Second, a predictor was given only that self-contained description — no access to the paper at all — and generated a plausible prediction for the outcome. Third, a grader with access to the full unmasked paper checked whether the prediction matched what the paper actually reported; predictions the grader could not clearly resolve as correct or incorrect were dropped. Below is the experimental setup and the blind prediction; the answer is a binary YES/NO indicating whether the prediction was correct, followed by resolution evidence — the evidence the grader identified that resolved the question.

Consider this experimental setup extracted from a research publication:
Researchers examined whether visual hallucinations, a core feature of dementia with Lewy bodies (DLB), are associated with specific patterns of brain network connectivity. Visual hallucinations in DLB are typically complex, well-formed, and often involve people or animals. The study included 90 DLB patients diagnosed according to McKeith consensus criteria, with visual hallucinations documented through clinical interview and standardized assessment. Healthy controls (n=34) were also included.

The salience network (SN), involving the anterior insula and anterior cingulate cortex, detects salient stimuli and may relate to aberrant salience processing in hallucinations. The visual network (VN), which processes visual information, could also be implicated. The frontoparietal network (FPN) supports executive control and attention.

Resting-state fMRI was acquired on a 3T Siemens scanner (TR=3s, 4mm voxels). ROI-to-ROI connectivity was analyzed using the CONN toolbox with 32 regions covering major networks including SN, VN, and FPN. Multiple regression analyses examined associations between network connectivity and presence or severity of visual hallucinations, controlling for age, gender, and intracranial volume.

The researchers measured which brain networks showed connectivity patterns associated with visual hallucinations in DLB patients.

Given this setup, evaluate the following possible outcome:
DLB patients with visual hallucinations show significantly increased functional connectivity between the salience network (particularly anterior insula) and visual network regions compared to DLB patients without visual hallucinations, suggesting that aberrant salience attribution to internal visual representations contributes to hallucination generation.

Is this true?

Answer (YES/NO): NO